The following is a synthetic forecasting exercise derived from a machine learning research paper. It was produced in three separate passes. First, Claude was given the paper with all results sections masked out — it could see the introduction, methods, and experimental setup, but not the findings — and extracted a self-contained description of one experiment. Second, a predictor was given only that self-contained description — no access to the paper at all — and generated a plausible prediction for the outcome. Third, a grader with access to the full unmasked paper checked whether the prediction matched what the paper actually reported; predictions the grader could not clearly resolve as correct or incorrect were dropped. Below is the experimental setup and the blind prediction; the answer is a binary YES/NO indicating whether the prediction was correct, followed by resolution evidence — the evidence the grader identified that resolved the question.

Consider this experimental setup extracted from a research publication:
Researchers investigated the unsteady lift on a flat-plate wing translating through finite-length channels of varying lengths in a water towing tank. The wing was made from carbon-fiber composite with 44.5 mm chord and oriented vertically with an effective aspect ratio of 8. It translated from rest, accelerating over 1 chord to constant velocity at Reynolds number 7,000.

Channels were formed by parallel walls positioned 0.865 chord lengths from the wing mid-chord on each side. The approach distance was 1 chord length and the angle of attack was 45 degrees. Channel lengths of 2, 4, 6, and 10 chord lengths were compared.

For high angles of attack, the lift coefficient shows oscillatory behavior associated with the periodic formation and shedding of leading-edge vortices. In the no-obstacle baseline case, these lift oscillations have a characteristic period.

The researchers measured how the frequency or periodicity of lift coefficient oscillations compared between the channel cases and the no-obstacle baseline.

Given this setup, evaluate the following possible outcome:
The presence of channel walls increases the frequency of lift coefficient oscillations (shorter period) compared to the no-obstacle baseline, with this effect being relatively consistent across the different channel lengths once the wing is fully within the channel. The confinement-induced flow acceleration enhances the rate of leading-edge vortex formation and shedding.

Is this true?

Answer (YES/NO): YES